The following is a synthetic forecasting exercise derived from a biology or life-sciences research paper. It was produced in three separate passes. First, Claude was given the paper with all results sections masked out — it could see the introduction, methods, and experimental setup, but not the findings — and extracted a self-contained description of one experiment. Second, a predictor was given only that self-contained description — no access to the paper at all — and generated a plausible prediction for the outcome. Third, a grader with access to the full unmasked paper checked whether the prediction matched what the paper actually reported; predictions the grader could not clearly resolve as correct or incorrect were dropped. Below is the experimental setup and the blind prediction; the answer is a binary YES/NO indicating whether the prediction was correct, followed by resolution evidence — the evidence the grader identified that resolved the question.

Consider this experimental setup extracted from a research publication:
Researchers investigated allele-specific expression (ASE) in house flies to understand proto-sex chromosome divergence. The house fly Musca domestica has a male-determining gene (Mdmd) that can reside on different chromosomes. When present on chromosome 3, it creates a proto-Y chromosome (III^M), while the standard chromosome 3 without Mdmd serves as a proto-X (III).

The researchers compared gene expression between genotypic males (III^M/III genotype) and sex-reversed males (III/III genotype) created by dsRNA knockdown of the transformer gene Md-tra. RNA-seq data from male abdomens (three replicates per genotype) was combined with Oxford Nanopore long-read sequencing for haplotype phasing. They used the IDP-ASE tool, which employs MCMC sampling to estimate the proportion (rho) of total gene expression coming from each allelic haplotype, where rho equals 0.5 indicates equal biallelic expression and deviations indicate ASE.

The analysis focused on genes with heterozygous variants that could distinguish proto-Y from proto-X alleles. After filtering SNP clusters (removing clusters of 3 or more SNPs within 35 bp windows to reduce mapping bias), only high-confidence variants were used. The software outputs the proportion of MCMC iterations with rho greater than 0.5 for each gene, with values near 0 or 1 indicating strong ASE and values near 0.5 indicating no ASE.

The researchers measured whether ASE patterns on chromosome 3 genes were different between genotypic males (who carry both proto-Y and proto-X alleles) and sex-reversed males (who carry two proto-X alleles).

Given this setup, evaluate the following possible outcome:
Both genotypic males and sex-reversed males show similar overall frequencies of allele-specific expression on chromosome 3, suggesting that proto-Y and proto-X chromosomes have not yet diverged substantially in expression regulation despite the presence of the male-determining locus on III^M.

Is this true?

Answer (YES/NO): YES